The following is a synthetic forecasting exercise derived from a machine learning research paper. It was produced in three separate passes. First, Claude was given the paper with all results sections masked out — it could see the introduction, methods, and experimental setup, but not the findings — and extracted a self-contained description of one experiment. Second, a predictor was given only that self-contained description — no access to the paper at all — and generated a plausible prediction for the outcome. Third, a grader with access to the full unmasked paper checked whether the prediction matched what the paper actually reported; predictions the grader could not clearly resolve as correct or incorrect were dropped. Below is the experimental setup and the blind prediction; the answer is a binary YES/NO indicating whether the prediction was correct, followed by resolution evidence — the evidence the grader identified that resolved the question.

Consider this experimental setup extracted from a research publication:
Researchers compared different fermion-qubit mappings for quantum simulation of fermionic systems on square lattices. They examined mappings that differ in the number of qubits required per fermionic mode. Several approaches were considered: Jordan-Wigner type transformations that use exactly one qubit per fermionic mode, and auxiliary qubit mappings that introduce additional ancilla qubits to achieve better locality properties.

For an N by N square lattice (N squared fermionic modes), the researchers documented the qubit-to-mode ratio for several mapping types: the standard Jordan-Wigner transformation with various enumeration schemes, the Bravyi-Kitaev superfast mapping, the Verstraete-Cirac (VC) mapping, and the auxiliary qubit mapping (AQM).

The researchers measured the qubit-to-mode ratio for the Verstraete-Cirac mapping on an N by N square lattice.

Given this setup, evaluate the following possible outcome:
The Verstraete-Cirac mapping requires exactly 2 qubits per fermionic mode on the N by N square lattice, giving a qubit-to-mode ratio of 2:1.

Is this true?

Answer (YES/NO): YES